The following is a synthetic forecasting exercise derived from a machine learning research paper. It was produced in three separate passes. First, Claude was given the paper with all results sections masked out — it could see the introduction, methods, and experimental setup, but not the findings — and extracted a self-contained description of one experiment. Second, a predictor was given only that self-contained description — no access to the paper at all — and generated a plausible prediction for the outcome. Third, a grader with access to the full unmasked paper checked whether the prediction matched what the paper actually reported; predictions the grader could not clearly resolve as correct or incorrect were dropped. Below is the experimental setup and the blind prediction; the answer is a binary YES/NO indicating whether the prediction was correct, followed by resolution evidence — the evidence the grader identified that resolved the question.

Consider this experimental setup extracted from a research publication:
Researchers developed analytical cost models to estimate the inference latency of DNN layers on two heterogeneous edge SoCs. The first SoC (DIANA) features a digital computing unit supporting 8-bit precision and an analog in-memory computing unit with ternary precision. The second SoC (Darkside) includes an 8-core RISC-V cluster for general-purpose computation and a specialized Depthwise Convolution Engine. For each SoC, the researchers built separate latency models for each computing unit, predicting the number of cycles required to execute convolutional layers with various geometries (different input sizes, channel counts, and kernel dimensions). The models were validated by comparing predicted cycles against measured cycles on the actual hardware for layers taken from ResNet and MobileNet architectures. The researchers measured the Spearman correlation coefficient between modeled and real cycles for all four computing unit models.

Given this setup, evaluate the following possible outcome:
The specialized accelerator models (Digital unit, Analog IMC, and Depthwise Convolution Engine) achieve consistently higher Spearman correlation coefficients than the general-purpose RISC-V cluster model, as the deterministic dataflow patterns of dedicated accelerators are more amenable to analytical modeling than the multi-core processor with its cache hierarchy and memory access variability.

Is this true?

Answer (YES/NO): NO